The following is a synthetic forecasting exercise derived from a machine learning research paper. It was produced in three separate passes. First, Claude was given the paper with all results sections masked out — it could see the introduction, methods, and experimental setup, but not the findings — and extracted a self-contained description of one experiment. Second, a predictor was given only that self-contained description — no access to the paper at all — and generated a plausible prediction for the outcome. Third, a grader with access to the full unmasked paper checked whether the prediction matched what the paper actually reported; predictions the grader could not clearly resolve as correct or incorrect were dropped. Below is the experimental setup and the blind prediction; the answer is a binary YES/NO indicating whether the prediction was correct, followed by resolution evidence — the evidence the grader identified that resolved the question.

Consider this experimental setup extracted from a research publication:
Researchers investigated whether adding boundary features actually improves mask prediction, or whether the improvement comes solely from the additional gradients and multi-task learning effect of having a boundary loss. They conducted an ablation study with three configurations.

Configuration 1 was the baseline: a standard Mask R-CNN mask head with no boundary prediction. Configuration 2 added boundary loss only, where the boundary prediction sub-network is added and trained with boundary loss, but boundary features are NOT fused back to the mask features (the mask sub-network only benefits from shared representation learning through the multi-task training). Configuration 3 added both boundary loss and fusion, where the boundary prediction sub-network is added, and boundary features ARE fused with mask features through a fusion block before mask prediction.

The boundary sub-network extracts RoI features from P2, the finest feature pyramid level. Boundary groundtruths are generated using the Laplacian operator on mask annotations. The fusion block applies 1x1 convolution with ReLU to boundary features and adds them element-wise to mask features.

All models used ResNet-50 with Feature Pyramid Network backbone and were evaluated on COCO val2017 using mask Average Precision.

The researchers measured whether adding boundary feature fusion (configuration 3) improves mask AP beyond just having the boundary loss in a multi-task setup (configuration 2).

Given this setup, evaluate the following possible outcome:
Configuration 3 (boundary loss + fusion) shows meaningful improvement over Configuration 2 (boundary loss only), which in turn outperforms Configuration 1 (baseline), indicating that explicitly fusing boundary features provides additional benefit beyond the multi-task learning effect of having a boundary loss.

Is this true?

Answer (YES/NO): YES